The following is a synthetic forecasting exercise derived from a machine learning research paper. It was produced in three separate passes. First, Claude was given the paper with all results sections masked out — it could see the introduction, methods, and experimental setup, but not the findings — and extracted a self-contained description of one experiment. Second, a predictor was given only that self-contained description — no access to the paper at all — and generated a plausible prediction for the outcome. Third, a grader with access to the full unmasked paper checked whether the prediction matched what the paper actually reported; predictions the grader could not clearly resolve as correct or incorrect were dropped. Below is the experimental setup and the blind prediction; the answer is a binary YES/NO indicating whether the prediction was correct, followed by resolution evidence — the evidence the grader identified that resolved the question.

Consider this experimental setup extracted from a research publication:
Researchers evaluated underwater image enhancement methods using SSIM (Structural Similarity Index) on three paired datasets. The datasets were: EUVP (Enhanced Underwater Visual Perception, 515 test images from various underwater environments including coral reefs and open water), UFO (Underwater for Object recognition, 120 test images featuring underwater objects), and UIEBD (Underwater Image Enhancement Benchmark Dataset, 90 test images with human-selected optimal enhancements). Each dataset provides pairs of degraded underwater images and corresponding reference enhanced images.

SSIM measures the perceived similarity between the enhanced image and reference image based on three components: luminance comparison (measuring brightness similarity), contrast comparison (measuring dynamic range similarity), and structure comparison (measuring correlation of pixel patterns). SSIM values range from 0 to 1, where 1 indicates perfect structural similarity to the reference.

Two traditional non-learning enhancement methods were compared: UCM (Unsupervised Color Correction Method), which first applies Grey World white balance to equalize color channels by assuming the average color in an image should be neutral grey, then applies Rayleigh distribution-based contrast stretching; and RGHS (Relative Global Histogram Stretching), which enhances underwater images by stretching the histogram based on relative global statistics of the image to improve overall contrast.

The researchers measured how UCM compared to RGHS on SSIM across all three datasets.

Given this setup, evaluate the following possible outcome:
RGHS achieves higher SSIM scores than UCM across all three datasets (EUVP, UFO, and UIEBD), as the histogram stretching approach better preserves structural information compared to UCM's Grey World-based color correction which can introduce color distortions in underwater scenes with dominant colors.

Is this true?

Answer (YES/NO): NO